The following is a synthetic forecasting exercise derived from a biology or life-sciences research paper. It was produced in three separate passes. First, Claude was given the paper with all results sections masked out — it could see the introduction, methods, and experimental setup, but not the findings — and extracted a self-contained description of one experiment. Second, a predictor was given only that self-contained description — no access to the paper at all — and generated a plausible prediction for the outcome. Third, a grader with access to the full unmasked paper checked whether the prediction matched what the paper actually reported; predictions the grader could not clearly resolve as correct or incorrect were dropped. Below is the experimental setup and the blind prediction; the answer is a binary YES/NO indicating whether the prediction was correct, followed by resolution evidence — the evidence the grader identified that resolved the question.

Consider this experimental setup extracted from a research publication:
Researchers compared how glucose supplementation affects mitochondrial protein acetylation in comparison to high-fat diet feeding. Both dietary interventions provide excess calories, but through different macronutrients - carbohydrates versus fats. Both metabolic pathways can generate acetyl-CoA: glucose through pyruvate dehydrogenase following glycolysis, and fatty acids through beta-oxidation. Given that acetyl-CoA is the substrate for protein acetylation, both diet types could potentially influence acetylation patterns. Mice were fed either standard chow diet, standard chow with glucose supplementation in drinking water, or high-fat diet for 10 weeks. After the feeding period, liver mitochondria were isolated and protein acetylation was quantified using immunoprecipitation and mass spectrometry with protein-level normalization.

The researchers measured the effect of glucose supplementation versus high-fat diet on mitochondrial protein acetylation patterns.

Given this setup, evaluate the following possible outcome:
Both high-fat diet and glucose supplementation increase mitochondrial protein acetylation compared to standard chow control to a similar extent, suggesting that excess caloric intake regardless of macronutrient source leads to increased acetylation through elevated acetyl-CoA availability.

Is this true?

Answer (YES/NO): NO